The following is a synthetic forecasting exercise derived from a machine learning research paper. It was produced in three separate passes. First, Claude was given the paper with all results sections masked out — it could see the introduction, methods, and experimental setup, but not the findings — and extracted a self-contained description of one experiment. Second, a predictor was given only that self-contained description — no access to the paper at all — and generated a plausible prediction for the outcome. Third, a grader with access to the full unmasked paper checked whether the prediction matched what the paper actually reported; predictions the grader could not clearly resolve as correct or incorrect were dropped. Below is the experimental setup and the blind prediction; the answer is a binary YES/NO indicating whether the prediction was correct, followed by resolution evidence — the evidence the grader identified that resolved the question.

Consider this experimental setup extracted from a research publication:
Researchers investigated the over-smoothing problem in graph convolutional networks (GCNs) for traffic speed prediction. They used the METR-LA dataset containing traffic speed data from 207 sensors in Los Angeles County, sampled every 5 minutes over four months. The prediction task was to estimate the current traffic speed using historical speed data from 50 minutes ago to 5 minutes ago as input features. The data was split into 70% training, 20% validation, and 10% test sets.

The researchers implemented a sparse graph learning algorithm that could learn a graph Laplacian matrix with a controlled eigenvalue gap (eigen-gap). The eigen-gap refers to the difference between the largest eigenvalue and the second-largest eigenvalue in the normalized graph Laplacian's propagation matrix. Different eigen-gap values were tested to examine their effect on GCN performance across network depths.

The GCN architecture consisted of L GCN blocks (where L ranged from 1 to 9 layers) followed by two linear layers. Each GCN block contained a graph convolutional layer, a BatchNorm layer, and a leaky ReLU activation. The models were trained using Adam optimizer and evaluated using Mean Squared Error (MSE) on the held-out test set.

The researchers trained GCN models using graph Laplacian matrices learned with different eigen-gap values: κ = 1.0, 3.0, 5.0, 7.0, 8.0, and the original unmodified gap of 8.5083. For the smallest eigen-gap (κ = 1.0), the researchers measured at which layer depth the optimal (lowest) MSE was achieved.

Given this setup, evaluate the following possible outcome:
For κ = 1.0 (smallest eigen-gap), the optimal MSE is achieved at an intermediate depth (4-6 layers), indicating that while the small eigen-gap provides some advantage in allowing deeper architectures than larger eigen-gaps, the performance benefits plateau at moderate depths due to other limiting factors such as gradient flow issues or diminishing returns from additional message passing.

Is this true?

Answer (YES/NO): YES